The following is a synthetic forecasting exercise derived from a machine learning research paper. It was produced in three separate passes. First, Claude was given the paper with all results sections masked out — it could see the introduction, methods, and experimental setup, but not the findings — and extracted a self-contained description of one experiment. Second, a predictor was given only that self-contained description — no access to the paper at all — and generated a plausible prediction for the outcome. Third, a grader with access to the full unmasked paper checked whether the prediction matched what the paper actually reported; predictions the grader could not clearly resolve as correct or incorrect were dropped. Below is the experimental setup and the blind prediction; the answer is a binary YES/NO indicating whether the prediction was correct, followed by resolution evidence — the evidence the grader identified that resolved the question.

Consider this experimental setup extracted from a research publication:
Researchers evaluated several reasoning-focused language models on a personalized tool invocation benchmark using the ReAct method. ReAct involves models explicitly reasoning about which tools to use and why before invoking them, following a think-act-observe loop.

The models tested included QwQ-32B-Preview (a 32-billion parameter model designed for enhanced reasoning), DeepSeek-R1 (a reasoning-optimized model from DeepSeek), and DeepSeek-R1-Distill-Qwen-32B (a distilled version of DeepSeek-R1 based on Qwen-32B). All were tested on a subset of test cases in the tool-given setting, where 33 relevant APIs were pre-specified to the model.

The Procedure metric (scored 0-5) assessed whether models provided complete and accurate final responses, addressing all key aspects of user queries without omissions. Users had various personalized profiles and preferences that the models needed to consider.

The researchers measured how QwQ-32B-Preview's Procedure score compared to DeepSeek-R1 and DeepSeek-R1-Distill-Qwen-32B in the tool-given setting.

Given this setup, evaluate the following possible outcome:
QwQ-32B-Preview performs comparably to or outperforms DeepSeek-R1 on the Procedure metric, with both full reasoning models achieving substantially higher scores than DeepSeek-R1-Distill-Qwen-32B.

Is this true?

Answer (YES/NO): NO